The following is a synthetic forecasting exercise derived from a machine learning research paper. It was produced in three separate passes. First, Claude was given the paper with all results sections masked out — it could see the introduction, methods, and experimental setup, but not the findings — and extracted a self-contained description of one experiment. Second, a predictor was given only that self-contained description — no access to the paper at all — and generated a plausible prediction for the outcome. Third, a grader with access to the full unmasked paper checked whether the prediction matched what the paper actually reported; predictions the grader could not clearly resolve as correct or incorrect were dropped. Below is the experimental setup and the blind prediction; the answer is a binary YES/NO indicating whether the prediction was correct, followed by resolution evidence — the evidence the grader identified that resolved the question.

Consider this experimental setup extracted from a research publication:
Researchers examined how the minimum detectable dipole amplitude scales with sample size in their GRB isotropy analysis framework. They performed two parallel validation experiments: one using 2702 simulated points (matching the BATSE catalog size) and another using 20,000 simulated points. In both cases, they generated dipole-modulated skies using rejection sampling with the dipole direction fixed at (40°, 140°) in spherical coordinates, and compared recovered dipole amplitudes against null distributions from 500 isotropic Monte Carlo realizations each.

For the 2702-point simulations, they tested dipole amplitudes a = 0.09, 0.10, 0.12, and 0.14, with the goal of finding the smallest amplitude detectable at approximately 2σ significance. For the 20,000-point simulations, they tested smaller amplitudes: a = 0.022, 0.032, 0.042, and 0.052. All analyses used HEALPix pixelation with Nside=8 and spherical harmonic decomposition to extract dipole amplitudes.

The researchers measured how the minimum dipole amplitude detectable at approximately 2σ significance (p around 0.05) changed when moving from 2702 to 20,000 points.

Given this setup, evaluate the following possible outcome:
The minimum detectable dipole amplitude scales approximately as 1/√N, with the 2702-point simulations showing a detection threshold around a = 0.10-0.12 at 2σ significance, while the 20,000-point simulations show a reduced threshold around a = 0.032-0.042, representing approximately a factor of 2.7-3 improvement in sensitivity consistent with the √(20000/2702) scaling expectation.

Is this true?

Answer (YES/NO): NO